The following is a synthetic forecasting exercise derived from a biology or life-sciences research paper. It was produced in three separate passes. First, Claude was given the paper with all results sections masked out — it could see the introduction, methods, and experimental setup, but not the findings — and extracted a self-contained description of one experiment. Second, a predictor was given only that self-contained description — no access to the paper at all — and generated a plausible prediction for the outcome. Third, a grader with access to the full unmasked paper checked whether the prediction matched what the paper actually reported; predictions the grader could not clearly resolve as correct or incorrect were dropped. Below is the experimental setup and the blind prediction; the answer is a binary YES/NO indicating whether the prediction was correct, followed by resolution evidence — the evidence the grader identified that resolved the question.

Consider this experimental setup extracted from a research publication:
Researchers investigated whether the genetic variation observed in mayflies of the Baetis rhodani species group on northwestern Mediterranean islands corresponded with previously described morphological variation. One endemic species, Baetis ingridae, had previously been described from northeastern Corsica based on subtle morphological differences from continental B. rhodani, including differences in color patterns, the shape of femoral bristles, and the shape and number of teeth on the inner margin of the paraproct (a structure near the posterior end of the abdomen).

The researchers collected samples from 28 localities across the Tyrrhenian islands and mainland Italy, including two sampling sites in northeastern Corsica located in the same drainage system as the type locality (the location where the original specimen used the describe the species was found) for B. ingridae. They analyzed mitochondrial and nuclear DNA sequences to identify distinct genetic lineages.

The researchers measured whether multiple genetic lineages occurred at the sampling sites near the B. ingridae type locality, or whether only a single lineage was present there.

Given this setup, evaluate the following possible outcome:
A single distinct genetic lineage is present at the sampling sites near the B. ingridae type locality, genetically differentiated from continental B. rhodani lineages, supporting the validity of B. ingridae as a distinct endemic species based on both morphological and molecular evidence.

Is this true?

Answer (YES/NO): YES